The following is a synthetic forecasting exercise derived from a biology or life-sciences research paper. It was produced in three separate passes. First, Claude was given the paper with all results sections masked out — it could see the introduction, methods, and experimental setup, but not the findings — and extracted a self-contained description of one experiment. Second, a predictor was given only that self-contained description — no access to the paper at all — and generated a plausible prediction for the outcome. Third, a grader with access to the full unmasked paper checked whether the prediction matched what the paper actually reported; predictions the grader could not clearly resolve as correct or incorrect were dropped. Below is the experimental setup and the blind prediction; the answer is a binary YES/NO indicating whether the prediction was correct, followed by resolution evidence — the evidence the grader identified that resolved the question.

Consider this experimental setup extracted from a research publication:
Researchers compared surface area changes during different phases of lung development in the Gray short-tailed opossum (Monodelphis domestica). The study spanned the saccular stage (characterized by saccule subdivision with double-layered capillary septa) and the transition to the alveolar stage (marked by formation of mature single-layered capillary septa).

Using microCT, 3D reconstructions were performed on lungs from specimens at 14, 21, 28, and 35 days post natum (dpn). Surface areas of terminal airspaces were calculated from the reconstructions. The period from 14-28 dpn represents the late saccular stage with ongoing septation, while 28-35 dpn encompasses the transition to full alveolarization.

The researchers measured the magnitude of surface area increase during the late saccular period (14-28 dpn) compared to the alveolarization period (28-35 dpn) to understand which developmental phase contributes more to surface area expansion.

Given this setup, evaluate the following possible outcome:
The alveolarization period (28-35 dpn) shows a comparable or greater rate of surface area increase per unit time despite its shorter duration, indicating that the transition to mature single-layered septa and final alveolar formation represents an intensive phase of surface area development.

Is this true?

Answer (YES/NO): YES